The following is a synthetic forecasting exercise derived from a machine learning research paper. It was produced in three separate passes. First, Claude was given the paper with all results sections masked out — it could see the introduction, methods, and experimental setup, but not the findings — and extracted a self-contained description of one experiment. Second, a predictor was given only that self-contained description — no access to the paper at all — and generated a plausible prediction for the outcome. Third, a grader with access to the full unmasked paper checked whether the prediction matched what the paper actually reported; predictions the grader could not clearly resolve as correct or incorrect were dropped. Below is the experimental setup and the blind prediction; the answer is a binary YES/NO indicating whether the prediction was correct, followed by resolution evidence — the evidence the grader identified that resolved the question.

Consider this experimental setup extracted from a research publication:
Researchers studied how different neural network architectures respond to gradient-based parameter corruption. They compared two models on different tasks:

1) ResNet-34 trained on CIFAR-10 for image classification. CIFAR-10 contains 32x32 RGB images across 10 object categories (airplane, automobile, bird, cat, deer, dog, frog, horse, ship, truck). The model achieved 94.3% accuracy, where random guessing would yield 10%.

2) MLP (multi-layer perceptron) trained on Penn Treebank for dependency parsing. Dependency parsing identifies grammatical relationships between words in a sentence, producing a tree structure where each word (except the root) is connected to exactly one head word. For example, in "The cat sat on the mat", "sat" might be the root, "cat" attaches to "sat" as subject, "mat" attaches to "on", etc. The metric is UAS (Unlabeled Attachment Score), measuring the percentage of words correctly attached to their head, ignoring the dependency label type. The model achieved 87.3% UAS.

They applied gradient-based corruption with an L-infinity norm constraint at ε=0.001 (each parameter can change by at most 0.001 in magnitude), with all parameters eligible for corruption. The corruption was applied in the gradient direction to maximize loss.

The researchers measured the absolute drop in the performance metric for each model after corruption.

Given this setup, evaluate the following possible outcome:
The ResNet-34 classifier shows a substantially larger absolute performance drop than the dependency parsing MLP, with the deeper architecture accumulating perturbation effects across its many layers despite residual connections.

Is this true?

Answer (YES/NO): YES